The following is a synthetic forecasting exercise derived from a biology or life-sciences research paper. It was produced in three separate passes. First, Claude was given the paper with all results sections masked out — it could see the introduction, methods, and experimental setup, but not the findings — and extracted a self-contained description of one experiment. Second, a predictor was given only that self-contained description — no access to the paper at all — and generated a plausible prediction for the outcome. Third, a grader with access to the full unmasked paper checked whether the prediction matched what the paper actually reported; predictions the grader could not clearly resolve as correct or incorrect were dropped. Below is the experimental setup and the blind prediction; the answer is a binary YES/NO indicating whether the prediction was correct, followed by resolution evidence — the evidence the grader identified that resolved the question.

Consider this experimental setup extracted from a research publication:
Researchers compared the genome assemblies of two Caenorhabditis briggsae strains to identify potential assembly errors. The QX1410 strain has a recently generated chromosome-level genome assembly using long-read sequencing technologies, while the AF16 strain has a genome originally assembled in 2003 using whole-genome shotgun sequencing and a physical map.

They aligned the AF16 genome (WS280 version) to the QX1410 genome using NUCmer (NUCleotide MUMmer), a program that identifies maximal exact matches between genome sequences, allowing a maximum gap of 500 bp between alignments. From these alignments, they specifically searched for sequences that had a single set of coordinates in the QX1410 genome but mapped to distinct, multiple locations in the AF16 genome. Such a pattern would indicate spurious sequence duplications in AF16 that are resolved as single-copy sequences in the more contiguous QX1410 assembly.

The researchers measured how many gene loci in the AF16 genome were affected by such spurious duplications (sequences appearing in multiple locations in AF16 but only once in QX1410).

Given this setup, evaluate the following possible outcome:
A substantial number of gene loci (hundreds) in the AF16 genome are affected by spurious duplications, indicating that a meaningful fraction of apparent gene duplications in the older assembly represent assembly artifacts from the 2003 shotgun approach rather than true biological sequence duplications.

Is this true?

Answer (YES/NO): YES